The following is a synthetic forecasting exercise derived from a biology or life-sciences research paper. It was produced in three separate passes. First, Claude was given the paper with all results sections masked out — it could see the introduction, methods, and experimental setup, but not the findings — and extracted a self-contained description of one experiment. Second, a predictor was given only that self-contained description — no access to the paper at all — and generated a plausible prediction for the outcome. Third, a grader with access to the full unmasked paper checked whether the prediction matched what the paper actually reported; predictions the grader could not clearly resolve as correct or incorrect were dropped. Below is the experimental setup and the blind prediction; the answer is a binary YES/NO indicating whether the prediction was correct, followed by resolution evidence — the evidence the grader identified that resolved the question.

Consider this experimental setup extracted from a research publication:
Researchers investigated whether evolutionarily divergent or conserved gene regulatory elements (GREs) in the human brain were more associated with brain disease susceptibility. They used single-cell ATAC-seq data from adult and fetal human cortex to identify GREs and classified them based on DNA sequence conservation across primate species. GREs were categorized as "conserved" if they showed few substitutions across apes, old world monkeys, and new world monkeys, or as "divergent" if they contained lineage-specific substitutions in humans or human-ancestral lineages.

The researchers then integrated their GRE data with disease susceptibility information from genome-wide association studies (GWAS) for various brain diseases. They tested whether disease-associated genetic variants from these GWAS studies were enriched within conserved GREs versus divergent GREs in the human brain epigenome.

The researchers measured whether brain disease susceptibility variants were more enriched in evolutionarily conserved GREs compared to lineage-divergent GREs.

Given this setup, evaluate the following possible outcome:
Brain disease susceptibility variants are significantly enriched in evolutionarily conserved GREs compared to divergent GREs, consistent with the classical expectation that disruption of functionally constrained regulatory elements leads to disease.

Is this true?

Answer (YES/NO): YES